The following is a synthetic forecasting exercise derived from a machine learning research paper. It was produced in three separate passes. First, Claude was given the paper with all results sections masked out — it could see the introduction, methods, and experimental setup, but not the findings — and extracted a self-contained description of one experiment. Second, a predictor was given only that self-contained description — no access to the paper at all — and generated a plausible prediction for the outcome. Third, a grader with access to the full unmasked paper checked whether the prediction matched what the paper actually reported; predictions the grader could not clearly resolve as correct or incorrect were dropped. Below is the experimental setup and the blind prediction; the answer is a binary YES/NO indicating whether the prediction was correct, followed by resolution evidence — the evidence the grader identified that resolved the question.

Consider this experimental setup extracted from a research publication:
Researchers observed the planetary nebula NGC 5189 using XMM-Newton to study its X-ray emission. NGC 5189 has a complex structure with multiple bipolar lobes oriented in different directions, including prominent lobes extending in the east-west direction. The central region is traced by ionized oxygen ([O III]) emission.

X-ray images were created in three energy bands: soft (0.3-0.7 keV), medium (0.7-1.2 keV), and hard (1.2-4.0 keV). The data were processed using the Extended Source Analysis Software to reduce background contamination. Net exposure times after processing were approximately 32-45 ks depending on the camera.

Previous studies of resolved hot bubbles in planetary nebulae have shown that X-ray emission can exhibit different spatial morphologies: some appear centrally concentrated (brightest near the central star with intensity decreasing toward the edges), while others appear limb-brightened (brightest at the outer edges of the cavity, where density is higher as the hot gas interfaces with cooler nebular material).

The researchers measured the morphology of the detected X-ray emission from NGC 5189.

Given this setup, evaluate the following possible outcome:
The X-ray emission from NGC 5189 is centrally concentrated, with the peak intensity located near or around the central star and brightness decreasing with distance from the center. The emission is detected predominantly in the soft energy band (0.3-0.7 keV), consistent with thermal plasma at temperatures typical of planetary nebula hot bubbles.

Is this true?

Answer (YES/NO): NO